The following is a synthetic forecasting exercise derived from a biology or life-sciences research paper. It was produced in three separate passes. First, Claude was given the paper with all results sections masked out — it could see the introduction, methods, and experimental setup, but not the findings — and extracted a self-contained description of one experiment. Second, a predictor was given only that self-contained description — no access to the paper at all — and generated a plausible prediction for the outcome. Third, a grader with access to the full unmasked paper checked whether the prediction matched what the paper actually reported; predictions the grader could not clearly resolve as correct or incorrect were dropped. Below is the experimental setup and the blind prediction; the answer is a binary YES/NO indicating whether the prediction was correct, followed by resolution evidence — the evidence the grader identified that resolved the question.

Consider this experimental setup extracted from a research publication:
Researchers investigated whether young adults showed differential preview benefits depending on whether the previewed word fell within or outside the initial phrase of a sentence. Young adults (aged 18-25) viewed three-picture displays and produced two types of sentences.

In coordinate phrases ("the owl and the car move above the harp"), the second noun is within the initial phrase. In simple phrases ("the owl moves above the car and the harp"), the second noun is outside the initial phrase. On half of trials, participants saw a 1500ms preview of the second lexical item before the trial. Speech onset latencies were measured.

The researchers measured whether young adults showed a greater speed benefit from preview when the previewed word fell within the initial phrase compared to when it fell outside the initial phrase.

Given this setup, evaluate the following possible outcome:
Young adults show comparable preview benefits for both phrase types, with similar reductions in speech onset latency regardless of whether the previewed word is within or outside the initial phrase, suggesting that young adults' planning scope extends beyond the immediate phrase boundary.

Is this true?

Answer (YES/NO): NO